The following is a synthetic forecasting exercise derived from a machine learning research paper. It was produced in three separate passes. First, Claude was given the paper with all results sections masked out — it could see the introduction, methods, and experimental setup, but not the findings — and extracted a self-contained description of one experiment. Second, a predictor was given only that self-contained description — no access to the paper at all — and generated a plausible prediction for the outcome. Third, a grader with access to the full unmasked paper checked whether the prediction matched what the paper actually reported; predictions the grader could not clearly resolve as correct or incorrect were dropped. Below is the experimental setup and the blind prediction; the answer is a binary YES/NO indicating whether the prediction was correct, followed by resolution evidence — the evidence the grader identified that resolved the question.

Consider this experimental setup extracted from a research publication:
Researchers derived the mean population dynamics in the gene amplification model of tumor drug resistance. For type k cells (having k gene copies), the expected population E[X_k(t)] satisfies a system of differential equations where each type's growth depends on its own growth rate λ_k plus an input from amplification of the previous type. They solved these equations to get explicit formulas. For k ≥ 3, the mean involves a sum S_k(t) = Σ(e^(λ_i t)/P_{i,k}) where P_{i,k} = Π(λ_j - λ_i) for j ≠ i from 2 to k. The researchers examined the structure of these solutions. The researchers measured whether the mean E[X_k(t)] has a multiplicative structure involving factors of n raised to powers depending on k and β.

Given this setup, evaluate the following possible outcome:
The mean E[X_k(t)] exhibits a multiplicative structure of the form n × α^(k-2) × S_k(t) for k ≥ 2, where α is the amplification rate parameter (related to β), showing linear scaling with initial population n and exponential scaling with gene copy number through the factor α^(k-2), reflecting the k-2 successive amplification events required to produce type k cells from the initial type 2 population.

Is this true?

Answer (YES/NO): NO